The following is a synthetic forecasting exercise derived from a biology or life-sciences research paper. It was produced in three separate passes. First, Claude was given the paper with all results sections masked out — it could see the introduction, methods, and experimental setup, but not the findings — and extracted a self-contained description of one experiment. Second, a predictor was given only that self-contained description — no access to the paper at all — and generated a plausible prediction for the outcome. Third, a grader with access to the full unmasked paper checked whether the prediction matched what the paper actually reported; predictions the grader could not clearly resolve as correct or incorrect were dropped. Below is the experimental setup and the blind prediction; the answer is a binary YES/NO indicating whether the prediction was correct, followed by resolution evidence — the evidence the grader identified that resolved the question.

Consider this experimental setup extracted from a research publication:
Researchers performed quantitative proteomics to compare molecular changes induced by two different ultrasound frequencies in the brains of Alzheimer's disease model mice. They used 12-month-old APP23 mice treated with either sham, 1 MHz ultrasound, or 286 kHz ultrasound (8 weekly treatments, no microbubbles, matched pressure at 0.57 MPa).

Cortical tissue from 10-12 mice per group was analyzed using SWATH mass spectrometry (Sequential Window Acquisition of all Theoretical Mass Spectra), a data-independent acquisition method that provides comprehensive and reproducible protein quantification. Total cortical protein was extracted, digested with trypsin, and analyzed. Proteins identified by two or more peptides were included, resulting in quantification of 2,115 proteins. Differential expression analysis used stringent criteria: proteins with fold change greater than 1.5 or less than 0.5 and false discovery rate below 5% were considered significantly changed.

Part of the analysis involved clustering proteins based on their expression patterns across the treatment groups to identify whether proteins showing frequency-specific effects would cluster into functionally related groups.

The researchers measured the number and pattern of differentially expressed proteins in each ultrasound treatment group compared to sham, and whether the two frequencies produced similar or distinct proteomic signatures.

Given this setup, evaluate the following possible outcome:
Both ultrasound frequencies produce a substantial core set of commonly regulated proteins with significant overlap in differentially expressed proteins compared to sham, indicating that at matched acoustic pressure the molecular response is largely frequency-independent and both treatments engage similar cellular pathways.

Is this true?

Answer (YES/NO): NO